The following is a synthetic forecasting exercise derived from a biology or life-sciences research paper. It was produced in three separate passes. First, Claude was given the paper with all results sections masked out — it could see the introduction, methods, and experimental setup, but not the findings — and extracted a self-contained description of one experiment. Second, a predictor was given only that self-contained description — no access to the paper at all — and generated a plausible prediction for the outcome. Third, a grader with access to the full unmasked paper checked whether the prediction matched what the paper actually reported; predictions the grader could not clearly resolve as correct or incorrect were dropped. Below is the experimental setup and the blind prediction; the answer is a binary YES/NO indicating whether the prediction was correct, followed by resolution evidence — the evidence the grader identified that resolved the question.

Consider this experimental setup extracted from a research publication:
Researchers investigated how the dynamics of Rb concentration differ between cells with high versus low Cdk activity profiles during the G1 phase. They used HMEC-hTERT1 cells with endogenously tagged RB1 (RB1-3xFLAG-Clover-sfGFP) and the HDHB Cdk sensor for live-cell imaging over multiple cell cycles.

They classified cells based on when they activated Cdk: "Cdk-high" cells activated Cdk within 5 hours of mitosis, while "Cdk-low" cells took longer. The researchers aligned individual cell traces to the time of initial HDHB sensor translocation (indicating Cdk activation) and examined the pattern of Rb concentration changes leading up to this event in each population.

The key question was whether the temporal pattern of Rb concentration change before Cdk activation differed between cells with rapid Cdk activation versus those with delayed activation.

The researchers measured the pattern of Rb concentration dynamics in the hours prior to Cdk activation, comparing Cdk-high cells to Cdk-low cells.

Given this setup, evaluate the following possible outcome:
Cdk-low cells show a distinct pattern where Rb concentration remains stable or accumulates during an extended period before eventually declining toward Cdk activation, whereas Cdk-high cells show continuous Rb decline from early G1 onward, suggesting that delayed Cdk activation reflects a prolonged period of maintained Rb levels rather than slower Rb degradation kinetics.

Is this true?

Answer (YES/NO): NO